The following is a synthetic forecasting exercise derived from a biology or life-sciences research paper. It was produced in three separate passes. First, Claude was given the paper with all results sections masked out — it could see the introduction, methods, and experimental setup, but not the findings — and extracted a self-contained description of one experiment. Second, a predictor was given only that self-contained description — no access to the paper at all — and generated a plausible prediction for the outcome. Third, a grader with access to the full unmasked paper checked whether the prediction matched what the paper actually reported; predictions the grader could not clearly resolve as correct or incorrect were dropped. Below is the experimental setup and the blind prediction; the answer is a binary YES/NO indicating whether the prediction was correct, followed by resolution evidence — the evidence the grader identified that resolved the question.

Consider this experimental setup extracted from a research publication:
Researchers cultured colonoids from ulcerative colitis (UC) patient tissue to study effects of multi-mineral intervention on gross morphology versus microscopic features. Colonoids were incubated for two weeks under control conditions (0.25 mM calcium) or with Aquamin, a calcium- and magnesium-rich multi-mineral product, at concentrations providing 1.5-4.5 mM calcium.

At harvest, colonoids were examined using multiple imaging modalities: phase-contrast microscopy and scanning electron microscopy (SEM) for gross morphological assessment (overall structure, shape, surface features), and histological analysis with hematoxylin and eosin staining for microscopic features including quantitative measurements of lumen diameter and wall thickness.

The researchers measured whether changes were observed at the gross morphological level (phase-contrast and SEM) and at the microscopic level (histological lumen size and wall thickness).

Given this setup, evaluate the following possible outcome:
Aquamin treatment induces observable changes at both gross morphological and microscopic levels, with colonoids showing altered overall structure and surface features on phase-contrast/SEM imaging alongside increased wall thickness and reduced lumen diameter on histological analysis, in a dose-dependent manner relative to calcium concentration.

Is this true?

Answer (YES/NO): NO